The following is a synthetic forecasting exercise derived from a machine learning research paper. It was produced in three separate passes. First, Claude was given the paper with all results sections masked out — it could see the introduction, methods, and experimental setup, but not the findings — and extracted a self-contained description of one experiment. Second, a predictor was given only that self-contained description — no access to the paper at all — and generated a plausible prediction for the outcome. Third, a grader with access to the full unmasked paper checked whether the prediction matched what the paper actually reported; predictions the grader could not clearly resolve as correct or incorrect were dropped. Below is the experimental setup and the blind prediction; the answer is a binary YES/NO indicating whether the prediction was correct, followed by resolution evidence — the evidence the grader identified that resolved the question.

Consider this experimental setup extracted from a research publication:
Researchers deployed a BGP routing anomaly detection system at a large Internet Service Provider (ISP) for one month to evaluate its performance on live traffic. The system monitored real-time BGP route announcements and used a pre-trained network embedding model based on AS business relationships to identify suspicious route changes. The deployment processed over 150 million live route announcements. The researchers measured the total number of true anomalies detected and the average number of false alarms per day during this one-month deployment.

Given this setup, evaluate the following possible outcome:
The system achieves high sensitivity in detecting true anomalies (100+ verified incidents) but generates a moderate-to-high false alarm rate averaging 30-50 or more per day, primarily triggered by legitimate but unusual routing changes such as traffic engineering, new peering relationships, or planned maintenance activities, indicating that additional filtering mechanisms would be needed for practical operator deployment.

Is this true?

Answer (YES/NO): NO